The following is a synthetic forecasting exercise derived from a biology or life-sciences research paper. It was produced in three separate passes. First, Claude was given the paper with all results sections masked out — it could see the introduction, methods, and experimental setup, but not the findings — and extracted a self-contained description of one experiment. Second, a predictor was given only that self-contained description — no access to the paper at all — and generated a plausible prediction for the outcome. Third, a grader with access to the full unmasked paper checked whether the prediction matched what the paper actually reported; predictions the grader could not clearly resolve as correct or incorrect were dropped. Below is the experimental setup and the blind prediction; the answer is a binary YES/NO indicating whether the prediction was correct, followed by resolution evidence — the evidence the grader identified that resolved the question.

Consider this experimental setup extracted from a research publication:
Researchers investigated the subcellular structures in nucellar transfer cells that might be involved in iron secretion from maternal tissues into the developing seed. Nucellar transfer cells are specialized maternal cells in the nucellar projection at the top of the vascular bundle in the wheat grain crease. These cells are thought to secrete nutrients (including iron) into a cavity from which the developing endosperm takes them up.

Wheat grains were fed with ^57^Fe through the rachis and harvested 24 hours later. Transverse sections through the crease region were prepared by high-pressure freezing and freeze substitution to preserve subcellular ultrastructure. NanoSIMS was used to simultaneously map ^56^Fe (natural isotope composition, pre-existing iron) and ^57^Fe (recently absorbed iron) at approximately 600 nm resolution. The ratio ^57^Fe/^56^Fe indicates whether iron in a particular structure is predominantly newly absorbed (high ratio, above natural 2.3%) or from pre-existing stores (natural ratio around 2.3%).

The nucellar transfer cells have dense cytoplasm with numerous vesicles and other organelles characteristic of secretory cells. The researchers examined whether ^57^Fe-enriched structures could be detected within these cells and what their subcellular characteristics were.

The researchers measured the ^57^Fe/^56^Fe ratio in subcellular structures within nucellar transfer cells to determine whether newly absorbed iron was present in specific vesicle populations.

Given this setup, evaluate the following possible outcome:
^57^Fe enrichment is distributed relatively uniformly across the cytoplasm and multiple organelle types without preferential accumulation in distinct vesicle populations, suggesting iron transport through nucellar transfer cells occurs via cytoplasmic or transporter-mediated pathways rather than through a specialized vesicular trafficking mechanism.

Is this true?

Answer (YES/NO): NO